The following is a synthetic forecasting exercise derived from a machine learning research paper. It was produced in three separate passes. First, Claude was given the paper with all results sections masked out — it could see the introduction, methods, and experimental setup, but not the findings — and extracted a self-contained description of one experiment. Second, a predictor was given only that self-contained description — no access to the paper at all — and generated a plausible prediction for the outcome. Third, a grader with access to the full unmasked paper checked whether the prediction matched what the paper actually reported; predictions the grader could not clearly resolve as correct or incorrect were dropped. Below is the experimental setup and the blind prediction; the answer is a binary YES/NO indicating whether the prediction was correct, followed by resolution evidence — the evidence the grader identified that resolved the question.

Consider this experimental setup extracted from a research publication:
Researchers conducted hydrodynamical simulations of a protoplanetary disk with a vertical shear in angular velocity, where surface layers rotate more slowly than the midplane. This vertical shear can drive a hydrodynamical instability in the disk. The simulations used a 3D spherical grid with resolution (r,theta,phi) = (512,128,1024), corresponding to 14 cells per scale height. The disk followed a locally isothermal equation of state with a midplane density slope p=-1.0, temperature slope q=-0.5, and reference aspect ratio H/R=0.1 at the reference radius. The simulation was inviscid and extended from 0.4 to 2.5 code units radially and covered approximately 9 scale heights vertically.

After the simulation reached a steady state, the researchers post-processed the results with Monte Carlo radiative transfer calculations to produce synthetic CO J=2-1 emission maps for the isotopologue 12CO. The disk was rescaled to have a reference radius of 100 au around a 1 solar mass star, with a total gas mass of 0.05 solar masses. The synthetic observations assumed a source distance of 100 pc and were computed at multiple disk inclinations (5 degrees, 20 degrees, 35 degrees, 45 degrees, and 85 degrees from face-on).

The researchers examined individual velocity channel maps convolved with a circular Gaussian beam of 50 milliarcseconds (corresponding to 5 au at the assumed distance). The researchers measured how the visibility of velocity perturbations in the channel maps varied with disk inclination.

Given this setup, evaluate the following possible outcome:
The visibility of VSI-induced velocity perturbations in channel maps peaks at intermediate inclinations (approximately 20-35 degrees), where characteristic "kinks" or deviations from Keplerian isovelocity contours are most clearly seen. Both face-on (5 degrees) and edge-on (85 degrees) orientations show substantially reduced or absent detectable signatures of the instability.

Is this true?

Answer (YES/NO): NO